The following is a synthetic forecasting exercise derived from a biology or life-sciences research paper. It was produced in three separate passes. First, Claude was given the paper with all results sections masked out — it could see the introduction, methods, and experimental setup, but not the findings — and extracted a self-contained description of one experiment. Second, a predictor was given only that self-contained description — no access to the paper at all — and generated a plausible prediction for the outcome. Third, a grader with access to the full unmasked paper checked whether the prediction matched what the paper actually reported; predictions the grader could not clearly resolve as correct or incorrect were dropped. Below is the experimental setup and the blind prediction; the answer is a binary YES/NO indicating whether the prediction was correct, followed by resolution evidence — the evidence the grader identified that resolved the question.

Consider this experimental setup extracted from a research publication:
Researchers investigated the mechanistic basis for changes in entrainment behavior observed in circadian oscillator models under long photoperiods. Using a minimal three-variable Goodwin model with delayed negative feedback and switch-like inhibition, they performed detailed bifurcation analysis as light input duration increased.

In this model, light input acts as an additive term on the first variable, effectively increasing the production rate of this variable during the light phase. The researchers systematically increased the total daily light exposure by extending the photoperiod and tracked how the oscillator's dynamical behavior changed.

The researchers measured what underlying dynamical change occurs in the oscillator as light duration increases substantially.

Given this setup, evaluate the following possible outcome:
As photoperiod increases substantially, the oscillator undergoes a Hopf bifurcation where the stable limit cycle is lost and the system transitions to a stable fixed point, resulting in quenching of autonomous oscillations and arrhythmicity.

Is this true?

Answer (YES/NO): YES